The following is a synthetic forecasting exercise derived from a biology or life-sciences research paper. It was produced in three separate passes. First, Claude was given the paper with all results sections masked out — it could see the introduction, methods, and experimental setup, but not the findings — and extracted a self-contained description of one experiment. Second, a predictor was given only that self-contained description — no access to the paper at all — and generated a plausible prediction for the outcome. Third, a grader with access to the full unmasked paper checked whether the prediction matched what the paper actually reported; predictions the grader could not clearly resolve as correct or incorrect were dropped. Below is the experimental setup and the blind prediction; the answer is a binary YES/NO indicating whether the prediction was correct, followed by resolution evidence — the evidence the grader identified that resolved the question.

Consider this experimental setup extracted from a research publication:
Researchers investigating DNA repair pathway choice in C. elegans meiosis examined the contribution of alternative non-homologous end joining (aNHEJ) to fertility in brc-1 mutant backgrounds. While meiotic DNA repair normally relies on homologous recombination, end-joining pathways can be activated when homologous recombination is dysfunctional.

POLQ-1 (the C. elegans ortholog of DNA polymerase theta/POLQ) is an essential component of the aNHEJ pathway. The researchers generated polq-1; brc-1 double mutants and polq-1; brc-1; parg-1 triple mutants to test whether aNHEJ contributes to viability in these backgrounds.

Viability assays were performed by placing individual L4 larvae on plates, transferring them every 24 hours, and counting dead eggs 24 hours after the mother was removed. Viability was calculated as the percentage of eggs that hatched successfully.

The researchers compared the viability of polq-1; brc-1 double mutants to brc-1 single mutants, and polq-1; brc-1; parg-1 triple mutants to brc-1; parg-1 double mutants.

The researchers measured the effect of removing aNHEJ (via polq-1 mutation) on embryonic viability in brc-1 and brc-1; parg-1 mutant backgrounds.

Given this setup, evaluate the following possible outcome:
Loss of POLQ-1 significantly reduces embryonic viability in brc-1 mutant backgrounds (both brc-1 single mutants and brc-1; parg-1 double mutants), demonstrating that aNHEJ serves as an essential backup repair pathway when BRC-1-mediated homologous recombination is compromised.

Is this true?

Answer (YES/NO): YES